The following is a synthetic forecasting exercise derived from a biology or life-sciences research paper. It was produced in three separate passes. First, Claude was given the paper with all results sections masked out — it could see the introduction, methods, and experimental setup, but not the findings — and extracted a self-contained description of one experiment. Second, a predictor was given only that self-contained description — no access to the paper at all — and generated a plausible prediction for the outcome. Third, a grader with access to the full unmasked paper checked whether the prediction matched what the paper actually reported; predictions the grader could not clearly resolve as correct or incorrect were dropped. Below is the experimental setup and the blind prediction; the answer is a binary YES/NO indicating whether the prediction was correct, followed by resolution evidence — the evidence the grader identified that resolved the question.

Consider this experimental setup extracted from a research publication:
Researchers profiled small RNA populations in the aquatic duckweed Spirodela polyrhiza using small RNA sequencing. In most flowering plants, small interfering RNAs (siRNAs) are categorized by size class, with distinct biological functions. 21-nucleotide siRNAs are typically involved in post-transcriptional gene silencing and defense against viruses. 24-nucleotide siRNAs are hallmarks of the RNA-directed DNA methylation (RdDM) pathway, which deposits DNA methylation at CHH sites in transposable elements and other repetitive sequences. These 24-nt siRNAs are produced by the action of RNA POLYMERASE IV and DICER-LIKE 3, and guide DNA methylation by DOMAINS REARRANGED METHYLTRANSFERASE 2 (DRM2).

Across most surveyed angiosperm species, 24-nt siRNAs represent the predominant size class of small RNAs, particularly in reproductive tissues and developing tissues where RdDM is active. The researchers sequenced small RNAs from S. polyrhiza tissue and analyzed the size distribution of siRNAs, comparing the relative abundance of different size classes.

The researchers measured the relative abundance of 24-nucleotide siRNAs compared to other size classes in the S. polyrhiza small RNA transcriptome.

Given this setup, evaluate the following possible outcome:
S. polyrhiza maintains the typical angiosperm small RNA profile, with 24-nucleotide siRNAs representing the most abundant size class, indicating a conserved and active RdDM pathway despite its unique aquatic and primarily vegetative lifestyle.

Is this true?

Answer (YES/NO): NO